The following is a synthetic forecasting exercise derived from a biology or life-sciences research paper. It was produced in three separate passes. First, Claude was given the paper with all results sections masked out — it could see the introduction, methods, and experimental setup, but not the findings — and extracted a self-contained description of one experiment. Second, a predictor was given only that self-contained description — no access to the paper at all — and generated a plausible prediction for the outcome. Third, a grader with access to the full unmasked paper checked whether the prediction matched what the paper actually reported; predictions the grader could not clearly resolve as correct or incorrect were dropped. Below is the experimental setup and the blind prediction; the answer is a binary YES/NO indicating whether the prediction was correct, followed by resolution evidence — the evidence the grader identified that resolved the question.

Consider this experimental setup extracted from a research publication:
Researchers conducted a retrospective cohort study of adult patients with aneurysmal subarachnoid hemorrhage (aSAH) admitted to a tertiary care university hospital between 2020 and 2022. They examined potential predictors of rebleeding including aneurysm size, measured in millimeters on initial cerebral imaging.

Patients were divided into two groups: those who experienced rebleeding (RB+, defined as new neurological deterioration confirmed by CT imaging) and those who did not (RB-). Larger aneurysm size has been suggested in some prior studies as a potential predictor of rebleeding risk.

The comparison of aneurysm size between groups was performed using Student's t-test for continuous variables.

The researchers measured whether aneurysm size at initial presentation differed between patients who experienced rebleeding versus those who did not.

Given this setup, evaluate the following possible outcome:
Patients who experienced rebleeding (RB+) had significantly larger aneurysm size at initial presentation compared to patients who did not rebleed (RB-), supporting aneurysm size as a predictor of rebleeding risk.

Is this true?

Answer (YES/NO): NO